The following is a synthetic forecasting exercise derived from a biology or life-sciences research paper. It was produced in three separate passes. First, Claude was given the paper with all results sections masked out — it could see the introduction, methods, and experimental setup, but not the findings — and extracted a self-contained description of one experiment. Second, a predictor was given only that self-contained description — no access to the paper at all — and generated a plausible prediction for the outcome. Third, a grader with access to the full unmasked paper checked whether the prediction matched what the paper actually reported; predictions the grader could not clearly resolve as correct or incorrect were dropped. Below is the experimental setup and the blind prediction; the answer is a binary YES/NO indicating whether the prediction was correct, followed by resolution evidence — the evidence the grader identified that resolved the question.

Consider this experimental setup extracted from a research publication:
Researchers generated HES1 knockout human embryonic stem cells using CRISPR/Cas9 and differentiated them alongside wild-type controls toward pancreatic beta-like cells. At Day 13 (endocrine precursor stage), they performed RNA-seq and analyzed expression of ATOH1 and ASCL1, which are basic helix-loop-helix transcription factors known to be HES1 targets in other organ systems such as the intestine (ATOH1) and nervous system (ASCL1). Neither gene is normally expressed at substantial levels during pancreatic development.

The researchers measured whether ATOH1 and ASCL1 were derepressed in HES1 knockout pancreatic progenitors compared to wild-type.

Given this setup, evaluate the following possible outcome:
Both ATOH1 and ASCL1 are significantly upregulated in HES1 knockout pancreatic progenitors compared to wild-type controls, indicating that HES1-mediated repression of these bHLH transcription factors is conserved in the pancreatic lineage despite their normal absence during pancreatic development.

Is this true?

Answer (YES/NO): NO